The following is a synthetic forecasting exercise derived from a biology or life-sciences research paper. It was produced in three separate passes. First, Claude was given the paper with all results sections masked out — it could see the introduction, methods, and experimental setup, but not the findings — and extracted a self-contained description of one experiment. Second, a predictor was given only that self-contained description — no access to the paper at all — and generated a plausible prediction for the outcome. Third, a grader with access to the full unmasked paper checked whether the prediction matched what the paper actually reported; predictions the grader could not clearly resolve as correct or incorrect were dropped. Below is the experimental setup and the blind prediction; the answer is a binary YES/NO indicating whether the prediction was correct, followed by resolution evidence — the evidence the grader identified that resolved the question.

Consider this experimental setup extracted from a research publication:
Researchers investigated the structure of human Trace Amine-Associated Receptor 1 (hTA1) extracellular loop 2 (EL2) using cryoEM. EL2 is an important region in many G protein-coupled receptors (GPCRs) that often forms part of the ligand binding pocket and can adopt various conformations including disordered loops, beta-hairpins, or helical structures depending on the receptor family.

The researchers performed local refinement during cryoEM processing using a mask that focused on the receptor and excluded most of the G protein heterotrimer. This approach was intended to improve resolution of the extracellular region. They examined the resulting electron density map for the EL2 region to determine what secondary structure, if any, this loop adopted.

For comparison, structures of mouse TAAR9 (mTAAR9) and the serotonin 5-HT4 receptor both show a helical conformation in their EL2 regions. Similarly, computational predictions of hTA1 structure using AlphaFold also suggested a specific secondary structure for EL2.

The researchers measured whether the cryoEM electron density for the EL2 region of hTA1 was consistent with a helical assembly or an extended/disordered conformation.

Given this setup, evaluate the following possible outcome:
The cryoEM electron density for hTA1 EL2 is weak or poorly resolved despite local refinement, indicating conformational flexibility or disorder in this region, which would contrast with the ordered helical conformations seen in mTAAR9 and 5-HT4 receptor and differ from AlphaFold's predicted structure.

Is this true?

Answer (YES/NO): NO